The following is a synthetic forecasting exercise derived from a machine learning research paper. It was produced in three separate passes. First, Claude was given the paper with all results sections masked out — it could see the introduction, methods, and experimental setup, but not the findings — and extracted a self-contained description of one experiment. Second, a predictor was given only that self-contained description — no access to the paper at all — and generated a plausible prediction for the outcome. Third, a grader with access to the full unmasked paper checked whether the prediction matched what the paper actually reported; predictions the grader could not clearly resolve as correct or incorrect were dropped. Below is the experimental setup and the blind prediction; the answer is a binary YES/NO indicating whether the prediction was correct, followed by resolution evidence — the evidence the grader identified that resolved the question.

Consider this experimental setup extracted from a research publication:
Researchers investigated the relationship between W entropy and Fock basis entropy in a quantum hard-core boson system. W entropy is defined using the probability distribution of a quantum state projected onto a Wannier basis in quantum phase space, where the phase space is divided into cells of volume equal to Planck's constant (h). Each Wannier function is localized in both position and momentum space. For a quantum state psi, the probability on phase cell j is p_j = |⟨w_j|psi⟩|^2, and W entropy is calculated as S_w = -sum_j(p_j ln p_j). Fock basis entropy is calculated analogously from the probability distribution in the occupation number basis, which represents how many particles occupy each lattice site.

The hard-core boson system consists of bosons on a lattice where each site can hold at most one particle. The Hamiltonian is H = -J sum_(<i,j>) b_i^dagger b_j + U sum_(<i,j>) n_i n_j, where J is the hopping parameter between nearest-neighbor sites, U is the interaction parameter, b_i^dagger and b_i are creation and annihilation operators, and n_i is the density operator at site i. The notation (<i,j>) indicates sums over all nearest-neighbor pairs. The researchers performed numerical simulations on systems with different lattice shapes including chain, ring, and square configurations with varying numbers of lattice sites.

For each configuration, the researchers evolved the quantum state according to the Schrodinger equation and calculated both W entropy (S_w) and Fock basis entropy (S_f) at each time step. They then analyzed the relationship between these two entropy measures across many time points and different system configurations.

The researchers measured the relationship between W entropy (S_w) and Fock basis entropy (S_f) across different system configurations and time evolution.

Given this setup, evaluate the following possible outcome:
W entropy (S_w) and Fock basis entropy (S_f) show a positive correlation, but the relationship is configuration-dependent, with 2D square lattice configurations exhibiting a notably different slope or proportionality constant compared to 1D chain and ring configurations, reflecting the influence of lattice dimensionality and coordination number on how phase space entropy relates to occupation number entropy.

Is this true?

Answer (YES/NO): NO